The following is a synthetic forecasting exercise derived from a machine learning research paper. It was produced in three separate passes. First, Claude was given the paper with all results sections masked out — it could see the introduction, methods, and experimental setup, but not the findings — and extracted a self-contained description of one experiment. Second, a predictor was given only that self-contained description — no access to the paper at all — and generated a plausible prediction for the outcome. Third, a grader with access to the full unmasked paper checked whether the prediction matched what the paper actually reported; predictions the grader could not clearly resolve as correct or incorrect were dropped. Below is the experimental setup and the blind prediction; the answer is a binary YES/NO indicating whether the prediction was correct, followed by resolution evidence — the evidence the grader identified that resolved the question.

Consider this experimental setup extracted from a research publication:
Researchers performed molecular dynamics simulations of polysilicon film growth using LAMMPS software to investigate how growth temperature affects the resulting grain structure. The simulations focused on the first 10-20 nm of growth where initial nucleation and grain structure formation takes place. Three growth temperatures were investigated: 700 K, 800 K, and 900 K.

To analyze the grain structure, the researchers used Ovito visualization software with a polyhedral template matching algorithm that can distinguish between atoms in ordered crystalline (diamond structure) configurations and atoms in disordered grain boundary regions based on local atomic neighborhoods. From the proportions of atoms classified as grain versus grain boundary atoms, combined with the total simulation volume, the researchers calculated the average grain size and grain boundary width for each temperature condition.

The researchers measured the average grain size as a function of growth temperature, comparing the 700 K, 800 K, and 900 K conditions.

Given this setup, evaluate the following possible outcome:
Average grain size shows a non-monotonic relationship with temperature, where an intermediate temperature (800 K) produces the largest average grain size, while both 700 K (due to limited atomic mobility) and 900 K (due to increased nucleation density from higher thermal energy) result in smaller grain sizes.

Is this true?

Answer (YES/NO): NO